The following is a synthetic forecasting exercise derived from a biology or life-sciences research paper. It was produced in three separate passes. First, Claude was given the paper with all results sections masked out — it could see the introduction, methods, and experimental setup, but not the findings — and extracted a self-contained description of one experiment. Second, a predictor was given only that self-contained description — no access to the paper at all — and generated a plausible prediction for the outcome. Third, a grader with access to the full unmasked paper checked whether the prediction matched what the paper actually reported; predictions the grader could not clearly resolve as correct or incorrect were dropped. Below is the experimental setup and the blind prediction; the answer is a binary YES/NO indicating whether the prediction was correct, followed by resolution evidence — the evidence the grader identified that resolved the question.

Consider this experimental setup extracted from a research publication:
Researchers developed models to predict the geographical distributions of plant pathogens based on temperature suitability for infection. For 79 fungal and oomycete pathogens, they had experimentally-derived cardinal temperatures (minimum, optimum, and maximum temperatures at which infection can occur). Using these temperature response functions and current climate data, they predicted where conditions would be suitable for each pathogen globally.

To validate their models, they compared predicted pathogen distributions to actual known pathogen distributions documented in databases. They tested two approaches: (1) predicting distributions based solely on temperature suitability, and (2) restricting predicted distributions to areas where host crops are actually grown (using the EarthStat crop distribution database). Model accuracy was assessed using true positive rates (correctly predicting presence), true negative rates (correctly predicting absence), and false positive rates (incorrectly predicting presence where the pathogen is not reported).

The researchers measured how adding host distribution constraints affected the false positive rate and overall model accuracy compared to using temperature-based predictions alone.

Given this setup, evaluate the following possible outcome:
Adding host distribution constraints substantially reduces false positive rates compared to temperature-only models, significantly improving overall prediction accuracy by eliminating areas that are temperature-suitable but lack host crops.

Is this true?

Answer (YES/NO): YES